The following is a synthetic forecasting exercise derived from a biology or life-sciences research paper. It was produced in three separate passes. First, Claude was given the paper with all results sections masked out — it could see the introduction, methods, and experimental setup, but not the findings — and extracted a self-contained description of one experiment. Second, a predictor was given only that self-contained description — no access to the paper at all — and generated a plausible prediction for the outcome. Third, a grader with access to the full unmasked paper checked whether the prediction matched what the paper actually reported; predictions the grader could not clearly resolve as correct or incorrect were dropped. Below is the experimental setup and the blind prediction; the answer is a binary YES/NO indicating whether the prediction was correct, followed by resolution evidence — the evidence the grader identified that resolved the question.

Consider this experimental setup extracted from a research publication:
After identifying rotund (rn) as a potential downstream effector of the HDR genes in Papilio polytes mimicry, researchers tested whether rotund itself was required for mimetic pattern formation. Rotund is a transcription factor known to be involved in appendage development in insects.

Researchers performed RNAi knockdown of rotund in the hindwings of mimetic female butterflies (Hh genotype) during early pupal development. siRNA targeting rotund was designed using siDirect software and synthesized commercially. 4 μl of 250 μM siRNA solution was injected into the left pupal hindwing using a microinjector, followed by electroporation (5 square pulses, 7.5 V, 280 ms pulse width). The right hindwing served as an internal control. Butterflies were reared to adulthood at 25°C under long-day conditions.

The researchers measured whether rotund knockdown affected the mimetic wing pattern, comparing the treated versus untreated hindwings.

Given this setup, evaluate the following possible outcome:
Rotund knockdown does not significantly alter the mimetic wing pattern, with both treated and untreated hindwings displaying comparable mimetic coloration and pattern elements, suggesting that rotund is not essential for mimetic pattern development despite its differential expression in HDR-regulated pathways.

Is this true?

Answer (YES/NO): NO